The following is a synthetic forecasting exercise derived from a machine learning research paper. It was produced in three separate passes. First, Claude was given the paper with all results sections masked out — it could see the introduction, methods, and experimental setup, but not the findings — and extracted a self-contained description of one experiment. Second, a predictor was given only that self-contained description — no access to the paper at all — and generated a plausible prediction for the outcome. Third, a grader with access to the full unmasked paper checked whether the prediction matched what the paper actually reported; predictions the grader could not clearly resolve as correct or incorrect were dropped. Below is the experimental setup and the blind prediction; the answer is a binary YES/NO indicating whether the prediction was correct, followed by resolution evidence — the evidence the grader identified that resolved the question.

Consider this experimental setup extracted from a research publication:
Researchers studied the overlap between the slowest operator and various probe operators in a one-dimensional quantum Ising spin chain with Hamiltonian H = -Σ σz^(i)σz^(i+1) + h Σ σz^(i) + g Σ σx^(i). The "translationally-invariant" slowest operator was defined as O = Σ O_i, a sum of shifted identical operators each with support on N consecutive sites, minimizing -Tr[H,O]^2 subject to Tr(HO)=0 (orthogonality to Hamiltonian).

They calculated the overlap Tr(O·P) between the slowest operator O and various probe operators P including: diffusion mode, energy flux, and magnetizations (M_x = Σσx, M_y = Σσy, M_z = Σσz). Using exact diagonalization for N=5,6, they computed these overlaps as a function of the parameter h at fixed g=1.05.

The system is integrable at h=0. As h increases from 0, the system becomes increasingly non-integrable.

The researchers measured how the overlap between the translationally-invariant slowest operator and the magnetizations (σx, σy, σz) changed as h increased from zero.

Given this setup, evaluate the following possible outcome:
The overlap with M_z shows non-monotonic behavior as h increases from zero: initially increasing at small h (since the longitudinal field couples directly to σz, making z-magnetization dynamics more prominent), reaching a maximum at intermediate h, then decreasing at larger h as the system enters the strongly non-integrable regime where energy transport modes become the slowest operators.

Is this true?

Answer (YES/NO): NO